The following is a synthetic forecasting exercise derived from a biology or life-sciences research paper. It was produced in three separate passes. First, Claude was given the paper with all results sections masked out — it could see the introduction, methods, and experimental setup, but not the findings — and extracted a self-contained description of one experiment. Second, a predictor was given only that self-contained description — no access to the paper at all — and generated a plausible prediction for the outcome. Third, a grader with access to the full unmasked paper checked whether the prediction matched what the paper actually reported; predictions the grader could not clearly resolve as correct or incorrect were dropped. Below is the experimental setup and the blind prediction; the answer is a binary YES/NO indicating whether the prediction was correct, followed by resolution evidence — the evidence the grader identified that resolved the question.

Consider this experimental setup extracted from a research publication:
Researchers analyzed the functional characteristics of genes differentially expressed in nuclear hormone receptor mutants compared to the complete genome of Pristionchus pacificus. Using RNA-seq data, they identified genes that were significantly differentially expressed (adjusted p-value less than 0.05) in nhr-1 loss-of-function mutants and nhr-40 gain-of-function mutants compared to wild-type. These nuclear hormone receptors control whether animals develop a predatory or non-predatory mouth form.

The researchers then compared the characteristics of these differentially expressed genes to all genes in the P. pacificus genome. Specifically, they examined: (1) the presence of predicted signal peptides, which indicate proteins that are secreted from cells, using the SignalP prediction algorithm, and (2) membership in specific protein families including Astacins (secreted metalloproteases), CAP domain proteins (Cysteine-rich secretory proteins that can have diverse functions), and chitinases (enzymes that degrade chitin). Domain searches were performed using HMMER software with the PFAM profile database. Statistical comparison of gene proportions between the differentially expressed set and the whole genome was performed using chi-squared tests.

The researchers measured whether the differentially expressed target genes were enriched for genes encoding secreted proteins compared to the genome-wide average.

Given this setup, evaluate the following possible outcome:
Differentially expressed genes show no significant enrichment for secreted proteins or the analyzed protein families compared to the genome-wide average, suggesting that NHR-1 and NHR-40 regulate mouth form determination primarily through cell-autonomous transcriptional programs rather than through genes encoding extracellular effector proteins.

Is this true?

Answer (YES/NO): NO